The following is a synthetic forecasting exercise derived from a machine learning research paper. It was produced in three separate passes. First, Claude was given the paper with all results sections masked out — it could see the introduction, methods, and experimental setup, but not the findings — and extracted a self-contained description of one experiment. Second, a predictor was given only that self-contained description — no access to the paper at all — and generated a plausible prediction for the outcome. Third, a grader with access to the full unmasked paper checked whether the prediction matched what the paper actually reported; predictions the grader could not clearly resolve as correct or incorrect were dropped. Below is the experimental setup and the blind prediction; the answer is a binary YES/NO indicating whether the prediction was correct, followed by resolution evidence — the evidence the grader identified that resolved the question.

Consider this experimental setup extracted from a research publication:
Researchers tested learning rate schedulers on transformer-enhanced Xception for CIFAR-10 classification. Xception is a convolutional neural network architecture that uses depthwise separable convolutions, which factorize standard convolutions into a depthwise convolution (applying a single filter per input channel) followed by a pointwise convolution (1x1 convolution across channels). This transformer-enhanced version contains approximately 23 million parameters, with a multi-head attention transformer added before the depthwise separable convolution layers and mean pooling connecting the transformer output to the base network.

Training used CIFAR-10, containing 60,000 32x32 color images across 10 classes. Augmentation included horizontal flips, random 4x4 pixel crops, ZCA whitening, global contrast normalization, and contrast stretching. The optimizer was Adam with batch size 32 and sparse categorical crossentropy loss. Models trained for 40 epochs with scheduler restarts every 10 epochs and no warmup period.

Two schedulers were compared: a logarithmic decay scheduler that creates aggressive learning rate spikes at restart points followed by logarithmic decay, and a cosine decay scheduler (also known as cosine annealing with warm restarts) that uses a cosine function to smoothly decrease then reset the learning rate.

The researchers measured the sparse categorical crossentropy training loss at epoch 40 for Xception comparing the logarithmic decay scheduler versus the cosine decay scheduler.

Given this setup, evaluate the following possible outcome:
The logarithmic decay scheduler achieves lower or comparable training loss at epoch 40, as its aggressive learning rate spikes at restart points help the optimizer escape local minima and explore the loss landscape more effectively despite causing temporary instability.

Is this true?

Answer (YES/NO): YES